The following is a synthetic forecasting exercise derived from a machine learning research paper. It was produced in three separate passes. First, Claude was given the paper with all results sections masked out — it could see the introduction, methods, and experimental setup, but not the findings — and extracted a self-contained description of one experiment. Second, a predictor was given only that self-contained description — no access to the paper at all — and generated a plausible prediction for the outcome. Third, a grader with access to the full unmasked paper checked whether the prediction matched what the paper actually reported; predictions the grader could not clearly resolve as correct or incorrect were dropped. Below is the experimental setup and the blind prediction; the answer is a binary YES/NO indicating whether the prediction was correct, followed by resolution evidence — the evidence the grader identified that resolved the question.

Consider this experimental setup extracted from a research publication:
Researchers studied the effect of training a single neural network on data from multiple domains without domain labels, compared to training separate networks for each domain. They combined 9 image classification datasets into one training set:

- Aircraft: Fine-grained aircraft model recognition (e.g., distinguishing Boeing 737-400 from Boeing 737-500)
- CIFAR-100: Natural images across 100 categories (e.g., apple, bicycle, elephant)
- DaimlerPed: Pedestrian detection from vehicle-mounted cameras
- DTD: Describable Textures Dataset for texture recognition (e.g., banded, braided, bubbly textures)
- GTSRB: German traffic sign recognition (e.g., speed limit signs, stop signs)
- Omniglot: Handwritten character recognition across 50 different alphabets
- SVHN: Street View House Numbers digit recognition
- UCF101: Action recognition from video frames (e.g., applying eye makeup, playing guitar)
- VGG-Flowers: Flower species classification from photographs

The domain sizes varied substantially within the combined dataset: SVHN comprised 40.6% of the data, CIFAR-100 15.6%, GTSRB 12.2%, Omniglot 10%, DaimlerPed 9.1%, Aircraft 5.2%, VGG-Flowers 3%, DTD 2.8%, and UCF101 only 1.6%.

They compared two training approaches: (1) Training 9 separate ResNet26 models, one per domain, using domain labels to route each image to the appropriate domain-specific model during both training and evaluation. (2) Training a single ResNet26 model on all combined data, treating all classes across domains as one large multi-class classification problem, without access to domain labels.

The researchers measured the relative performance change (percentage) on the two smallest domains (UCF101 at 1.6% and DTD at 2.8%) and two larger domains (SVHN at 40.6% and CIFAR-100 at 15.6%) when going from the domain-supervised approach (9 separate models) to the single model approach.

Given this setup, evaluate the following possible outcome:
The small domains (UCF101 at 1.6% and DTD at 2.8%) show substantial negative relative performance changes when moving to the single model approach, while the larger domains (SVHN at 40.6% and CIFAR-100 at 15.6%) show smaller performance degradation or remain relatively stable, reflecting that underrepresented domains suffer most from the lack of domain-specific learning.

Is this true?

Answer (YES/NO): YES